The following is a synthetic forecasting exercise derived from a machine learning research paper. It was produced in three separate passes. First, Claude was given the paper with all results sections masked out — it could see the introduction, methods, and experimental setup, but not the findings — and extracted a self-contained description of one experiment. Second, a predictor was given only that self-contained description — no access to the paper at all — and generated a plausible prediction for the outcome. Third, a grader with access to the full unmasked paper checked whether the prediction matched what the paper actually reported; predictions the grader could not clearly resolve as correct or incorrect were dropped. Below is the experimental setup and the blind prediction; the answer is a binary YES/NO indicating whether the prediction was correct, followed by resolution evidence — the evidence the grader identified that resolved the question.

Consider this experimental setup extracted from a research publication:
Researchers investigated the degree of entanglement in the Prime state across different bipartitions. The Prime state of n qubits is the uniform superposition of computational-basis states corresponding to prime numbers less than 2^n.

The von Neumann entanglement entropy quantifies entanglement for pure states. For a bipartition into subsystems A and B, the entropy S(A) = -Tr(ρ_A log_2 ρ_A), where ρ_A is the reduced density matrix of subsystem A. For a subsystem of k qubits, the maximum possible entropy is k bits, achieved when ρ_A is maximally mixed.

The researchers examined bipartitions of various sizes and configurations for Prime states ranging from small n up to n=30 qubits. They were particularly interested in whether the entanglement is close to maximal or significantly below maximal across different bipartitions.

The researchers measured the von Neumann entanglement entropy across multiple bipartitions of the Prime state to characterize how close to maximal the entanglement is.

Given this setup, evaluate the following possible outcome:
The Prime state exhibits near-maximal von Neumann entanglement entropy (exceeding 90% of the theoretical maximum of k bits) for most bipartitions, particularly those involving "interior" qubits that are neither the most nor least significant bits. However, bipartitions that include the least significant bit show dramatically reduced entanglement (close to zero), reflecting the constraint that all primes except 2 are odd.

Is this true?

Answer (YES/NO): NO